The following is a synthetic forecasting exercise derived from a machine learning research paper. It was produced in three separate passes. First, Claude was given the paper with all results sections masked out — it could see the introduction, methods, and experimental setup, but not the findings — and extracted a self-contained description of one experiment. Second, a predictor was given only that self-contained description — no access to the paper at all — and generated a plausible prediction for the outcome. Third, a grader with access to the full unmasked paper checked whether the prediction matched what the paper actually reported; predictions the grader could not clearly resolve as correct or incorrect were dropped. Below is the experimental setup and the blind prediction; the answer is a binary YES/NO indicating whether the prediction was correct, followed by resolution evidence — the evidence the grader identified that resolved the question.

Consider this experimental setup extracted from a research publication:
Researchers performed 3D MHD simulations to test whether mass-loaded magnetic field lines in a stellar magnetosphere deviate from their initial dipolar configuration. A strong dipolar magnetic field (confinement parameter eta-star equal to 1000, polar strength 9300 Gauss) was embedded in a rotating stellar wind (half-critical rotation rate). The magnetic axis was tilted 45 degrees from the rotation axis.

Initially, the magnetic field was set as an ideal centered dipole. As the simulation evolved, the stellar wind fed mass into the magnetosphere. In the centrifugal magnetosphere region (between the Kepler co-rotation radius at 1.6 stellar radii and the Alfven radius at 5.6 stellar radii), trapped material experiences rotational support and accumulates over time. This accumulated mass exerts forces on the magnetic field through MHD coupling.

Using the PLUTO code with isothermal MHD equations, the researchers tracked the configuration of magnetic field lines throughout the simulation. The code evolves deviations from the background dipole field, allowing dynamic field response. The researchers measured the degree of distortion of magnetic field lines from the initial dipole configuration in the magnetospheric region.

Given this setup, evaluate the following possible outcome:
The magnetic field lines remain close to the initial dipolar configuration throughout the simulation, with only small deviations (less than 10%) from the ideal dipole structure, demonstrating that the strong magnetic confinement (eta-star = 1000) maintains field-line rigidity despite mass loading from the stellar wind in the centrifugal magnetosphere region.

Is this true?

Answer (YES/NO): NO